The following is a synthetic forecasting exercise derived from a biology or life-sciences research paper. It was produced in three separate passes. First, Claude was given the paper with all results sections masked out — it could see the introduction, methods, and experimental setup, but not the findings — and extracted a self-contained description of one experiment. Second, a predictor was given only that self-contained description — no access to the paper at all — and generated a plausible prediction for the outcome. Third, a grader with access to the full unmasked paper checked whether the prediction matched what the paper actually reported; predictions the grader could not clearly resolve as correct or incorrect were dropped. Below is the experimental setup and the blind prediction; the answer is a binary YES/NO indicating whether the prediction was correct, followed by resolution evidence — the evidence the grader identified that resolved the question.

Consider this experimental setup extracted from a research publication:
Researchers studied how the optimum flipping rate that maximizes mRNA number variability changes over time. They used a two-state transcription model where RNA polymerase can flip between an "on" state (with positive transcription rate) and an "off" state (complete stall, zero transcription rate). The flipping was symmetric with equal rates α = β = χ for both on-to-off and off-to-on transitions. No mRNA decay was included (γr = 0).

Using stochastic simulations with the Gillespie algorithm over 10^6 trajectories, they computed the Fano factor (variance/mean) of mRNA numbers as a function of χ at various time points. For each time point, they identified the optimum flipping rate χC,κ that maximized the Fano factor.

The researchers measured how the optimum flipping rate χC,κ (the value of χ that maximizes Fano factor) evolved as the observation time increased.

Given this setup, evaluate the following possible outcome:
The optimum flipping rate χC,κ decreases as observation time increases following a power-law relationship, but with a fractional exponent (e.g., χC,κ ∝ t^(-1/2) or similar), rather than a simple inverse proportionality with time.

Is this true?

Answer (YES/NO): NO